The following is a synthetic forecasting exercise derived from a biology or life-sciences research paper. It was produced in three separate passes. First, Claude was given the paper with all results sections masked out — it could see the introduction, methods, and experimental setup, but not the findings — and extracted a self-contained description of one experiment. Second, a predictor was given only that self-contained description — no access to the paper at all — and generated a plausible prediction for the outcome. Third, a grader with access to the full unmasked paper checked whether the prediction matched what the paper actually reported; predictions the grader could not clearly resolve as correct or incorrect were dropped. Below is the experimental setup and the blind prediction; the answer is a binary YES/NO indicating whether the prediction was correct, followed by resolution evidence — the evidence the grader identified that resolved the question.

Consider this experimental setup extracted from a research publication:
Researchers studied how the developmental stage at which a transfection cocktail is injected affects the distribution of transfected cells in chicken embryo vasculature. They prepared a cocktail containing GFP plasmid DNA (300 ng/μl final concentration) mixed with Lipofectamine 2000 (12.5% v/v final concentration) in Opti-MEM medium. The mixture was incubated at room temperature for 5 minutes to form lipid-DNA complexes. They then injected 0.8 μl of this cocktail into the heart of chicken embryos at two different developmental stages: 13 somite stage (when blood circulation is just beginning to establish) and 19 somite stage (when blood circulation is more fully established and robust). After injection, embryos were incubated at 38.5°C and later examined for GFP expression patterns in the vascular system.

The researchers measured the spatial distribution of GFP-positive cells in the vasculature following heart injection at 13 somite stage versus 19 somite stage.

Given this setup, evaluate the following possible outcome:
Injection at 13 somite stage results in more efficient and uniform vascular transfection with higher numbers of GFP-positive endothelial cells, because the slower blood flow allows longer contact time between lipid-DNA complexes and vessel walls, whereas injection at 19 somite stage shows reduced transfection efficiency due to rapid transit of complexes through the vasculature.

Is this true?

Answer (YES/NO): NO